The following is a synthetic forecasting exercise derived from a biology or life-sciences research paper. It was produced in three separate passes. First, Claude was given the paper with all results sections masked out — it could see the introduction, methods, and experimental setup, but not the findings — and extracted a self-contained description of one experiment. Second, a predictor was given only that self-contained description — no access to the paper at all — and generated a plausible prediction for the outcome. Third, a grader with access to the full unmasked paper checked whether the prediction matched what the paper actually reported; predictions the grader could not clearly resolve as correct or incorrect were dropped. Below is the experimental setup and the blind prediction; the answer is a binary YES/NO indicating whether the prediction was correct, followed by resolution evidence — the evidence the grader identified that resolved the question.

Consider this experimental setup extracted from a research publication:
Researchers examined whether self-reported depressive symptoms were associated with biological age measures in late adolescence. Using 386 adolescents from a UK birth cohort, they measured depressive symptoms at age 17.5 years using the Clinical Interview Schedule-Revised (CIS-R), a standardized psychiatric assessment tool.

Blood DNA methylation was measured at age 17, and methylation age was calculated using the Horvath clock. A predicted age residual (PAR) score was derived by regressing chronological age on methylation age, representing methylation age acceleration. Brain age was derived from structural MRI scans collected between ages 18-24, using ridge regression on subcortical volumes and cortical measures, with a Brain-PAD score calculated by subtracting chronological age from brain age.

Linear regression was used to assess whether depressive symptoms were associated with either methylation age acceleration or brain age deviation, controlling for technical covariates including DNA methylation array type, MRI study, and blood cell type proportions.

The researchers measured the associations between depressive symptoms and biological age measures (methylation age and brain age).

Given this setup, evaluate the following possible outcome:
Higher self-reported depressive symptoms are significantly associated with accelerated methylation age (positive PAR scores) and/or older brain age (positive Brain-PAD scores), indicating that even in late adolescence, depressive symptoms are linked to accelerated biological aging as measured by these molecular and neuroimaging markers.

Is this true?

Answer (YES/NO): NO